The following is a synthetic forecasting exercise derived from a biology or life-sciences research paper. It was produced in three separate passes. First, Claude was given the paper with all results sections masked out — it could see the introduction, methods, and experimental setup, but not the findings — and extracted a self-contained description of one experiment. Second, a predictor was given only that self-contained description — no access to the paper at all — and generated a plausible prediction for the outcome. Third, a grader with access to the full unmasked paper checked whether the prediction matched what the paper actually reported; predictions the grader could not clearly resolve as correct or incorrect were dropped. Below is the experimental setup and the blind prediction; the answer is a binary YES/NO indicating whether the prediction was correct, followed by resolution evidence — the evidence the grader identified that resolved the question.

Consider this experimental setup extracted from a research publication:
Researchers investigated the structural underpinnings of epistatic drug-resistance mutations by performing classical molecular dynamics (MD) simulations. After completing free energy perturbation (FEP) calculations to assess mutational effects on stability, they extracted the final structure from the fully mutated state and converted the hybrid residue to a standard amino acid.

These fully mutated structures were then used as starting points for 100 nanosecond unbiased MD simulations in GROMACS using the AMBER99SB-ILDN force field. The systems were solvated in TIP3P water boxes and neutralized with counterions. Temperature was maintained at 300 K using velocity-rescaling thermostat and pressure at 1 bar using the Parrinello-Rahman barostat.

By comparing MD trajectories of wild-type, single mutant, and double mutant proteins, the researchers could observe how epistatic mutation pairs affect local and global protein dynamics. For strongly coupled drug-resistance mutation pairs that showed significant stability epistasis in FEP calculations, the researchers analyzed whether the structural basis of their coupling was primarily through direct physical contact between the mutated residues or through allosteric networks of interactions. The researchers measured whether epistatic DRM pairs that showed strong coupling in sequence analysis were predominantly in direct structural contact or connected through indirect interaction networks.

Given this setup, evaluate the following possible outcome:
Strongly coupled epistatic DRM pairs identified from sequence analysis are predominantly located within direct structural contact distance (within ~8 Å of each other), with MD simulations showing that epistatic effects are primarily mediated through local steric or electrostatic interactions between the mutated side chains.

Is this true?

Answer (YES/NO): YES